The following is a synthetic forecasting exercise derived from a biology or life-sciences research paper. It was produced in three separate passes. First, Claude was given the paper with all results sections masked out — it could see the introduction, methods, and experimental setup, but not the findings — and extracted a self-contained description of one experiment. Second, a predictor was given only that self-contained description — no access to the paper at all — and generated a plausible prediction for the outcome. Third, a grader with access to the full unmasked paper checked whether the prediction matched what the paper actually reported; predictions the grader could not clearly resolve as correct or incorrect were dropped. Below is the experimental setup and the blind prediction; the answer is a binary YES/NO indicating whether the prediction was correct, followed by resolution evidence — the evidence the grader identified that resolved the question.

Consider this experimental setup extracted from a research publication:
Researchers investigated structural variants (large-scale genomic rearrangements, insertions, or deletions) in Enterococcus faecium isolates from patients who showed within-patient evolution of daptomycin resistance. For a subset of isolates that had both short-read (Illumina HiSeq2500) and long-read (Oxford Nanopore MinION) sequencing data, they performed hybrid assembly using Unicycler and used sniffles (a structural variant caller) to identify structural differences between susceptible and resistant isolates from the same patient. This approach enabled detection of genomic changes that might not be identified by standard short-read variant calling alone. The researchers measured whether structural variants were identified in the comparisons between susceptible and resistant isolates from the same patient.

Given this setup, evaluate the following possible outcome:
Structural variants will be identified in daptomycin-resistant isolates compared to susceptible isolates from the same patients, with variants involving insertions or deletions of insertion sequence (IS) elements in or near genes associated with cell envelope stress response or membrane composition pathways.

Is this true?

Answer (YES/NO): NO